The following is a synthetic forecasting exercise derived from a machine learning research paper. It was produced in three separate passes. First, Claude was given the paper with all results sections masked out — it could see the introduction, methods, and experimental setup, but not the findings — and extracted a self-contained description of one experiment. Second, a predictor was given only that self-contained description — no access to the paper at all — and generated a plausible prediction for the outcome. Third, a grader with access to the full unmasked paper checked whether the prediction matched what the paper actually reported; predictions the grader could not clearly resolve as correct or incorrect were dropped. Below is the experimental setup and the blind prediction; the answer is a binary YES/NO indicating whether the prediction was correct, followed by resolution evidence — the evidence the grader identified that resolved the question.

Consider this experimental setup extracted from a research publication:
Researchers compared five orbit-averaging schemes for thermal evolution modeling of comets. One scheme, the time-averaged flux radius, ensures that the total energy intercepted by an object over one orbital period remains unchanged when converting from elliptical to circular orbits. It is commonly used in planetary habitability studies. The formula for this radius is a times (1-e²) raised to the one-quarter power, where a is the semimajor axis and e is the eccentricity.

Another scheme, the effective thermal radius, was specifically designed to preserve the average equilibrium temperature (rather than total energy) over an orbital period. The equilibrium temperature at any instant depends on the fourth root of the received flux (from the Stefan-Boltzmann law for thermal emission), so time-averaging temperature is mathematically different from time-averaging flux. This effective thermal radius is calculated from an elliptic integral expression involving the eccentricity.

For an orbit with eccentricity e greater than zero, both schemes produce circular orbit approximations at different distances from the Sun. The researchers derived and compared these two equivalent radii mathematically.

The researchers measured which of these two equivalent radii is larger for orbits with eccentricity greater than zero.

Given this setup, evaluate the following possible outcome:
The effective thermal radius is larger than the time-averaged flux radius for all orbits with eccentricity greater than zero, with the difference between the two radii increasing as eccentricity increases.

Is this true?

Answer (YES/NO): YES